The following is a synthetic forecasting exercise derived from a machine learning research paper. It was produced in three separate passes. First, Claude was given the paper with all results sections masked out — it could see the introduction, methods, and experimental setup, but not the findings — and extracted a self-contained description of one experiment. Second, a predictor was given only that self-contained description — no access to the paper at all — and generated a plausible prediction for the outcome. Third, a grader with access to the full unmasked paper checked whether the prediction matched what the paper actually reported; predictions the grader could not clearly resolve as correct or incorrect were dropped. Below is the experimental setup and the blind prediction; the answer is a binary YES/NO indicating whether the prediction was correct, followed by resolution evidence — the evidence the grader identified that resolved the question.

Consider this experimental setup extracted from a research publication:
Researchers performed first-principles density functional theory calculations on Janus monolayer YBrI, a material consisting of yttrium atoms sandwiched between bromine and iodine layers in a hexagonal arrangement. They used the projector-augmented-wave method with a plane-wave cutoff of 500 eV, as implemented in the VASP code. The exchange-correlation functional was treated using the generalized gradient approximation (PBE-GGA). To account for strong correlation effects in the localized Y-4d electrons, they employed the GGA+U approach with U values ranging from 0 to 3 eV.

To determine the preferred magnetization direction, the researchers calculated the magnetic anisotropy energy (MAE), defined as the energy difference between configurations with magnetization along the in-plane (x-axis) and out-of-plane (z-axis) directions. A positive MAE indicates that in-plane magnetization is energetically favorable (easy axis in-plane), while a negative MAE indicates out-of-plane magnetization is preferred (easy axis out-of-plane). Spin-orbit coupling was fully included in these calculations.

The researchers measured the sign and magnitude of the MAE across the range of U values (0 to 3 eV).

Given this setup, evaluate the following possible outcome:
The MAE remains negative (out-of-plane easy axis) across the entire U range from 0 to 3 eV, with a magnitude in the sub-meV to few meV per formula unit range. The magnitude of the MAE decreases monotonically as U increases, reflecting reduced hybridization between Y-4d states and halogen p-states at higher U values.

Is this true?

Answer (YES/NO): NO